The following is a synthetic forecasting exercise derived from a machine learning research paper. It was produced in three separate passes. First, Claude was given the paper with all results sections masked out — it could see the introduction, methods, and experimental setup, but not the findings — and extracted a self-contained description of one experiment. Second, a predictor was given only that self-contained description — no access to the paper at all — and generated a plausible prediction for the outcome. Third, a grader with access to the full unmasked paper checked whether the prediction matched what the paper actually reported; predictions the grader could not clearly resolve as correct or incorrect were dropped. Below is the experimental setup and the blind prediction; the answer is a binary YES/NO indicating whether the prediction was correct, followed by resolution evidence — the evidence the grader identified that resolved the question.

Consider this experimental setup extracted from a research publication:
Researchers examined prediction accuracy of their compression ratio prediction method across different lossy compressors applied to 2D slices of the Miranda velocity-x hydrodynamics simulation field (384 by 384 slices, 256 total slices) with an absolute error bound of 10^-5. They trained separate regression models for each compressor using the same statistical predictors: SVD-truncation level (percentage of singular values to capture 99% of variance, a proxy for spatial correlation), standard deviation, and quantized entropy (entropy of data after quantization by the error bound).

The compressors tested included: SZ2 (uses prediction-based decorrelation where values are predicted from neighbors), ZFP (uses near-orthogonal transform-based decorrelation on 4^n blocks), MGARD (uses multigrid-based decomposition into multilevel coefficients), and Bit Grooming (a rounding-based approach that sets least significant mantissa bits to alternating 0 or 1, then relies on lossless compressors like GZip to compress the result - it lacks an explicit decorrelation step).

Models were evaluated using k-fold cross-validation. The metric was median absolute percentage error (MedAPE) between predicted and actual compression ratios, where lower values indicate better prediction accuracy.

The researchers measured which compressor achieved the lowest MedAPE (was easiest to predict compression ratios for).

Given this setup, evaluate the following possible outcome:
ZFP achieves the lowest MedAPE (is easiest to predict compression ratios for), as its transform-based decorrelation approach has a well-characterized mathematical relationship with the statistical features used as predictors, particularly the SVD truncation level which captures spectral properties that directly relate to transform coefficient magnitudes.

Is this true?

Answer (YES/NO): NO